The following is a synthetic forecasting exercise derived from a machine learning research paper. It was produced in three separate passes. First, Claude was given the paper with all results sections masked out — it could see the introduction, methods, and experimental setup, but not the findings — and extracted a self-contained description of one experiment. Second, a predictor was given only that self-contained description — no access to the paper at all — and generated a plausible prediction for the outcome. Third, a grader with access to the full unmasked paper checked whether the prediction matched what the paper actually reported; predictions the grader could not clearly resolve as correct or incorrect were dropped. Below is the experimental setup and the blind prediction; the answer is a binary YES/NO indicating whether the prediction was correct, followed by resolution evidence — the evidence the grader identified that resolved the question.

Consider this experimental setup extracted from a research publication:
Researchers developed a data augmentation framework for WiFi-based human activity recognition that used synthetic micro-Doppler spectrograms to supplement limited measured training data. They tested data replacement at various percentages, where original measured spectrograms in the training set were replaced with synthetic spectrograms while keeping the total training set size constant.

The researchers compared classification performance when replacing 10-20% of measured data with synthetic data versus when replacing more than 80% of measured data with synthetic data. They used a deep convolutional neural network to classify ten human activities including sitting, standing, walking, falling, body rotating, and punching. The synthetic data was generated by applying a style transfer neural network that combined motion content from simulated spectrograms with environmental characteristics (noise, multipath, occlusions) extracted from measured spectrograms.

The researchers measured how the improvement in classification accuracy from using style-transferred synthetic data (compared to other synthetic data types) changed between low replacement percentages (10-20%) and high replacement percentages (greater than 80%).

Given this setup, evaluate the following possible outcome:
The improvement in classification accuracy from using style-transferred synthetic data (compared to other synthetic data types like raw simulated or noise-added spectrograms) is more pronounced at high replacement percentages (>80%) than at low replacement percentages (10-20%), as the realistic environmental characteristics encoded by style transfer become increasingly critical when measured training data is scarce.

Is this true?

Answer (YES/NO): YES